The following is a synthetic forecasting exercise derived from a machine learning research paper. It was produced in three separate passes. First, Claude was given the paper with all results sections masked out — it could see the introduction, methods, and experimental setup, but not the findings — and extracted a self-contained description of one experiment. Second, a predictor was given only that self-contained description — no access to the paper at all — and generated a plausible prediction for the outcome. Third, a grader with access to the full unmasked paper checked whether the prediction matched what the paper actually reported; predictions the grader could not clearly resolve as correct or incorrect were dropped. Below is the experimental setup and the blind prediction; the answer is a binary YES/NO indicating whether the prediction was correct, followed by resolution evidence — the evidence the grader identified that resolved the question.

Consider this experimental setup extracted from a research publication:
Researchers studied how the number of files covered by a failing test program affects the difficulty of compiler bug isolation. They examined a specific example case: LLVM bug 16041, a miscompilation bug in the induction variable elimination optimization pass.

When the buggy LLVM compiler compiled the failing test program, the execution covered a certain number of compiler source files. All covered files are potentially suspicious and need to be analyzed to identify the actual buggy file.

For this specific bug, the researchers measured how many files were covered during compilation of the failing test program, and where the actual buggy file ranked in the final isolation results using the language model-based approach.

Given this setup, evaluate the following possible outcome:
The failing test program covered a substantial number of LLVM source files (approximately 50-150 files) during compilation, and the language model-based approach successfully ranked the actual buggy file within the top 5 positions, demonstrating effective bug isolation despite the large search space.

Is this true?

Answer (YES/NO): NO